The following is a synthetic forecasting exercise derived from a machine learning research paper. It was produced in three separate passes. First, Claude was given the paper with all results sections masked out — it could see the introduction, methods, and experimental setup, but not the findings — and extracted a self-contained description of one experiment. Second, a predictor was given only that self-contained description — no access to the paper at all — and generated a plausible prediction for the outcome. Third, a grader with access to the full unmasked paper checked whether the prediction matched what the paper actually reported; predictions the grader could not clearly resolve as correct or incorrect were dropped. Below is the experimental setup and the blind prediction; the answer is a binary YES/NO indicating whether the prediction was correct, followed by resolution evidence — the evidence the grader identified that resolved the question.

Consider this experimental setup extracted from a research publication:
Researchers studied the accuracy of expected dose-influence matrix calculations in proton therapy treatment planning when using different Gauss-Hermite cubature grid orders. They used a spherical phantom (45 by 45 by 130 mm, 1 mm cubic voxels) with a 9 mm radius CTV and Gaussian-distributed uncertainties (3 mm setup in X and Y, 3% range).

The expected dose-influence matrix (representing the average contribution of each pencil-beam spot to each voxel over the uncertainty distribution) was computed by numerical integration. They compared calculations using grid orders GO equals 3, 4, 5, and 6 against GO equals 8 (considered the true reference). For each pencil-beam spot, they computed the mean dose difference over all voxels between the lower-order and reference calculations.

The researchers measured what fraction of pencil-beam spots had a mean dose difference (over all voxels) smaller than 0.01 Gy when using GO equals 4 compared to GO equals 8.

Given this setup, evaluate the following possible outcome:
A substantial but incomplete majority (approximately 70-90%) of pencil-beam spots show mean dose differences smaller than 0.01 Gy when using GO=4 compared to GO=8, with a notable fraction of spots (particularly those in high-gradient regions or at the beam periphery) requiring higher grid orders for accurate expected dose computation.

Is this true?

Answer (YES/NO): NO